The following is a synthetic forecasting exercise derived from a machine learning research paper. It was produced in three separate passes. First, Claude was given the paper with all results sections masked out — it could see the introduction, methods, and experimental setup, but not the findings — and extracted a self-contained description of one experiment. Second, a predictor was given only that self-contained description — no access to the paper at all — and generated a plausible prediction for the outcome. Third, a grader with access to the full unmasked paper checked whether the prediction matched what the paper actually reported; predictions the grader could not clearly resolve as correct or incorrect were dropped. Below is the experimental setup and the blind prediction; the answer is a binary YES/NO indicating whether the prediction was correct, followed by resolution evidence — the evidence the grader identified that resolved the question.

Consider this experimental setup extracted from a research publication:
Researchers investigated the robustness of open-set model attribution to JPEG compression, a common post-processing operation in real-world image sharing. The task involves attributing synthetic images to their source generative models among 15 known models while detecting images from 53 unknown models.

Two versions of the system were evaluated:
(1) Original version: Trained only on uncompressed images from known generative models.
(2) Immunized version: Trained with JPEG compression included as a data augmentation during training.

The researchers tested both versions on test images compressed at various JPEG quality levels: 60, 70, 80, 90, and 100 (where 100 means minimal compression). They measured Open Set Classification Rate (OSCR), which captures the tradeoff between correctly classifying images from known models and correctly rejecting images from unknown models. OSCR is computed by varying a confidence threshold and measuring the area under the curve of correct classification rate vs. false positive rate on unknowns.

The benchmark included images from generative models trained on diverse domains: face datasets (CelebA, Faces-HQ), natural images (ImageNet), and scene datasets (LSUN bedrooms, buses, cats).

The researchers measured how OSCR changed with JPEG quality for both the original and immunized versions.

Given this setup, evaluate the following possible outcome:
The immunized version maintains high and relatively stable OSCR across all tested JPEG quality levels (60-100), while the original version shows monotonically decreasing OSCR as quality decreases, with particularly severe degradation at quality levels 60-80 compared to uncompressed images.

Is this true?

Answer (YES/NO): NO